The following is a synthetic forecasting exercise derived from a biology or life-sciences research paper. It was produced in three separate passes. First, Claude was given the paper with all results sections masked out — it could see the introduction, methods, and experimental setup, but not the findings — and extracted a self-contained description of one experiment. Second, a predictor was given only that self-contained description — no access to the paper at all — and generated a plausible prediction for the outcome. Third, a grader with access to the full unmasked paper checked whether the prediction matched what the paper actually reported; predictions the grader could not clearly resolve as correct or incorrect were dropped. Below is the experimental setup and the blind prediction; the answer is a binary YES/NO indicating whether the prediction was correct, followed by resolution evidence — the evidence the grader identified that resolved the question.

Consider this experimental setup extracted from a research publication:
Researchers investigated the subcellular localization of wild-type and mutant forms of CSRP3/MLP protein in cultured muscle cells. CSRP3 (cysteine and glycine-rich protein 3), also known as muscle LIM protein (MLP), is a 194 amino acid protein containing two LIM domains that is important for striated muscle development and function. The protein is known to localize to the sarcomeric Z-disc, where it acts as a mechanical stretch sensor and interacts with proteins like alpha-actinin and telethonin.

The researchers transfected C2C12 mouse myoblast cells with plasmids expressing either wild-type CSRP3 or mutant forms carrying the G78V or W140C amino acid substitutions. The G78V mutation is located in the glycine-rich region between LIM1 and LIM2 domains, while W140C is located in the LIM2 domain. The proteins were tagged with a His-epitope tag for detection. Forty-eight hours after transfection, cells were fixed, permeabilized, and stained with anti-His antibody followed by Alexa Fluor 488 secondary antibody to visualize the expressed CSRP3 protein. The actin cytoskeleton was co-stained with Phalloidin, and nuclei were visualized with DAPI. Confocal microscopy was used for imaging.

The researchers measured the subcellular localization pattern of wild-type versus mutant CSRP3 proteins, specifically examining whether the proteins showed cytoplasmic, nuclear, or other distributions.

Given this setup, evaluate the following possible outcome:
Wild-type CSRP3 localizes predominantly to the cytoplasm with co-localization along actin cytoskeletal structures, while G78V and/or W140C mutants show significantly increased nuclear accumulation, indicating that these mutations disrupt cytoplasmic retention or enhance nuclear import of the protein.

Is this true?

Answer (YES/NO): NO